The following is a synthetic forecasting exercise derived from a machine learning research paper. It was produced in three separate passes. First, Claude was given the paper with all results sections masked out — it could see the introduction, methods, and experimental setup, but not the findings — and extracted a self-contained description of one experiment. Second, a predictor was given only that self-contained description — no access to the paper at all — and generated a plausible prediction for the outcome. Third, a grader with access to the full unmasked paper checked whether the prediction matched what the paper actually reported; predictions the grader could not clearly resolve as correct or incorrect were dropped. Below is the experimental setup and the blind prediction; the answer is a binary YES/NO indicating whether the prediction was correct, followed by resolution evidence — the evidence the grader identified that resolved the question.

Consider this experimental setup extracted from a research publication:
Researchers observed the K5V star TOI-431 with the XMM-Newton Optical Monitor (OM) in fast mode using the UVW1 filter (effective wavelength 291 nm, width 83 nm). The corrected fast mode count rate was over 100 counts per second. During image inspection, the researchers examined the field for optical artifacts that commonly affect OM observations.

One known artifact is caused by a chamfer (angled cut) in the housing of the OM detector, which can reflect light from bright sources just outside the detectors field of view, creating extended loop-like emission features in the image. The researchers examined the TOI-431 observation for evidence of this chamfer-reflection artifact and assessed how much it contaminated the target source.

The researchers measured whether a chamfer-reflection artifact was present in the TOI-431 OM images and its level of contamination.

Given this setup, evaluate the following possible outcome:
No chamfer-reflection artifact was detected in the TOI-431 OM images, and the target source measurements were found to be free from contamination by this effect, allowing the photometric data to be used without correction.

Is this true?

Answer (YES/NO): NO